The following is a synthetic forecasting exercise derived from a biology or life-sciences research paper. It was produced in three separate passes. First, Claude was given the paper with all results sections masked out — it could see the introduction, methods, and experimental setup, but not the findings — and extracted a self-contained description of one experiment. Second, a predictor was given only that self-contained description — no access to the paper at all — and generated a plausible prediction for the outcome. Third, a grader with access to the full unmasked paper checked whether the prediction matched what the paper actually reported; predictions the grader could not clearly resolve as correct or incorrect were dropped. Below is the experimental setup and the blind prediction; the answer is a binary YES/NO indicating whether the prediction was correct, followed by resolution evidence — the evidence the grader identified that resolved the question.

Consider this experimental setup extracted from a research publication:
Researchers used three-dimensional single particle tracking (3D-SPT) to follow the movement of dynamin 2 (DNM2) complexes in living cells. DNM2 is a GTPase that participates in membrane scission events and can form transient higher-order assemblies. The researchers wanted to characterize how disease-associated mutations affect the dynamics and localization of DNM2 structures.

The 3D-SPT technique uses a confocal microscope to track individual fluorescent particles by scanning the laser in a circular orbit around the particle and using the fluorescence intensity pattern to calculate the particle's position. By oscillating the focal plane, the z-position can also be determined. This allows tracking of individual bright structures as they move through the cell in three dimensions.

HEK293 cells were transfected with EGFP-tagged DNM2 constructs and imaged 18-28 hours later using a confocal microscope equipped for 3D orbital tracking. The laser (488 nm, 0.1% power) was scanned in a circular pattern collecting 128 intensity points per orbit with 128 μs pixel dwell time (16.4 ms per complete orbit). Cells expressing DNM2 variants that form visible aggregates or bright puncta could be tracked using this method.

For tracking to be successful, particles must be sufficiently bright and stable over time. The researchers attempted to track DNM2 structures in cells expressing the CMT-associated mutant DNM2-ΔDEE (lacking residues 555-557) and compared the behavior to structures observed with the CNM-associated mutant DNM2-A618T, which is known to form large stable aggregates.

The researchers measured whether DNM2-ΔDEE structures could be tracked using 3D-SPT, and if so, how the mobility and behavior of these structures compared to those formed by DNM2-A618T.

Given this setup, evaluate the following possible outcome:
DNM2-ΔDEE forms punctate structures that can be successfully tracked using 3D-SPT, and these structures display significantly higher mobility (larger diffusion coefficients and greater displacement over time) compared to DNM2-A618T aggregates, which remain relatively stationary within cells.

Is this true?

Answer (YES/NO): NO